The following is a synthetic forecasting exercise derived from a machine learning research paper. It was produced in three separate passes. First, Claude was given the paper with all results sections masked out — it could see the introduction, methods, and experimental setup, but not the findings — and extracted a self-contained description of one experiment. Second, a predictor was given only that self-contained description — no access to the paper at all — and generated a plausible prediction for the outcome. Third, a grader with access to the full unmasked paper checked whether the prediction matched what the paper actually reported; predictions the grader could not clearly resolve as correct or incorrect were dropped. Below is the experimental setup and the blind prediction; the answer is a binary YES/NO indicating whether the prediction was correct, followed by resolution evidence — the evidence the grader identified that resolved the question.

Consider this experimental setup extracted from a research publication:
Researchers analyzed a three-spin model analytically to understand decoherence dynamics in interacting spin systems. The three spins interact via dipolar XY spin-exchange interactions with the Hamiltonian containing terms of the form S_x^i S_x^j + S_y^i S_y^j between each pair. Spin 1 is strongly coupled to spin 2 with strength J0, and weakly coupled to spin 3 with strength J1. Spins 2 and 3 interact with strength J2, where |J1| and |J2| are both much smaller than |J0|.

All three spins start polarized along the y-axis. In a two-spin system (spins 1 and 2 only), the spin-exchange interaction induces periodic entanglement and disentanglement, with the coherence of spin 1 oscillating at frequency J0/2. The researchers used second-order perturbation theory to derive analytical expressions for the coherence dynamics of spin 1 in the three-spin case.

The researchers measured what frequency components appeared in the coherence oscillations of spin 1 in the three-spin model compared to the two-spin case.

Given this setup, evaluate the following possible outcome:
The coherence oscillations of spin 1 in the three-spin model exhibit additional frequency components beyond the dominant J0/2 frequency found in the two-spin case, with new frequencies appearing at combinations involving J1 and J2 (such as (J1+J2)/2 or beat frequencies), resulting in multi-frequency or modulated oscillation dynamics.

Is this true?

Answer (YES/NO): YES